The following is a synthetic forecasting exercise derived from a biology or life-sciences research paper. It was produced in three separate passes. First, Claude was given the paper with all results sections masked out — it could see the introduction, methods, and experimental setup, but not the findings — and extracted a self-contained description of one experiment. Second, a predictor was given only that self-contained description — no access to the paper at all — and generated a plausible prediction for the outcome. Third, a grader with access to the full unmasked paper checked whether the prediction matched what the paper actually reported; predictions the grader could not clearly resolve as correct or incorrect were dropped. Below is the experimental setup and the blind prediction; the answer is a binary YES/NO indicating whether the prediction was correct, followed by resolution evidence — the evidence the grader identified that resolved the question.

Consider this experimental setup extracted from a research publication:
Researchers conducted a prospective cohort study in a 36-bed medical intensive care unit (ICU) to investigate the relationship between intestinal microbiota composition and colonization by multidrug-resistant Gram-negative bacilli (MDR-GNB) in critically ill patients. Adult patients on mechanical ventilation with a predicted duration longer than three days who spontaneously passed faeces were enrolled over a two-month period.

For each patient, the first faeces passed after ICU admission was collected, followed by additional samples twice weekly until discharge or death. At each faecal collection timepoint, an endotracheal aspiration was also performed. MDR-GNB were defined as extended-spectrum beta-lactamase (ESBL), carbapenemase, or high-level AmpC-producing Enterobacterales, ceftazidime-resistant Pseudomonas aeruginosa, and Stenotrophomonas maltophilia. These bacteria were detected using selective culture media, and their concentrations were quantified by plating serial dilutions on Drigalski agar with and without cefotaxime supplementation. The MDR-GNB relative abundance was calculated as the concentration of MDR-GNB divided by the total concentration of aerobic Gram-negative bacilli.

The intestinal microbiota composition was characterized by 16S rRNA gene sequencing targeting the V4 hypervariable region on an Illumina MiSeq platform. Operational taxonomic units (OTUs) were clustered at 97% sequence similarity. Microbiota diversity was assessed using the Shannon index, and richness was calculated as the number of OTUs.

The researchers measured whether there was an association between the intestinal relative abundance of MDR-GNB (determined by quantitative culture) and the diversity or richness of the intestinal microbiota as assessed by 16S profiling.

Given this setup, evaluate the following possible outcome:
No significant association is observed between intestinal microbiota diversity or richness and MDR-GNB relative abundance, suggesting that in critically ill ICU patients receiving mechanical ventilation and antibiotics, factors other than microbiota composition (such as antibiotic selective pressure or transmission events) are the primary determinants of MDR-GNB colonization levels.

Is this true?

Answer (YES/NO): YES